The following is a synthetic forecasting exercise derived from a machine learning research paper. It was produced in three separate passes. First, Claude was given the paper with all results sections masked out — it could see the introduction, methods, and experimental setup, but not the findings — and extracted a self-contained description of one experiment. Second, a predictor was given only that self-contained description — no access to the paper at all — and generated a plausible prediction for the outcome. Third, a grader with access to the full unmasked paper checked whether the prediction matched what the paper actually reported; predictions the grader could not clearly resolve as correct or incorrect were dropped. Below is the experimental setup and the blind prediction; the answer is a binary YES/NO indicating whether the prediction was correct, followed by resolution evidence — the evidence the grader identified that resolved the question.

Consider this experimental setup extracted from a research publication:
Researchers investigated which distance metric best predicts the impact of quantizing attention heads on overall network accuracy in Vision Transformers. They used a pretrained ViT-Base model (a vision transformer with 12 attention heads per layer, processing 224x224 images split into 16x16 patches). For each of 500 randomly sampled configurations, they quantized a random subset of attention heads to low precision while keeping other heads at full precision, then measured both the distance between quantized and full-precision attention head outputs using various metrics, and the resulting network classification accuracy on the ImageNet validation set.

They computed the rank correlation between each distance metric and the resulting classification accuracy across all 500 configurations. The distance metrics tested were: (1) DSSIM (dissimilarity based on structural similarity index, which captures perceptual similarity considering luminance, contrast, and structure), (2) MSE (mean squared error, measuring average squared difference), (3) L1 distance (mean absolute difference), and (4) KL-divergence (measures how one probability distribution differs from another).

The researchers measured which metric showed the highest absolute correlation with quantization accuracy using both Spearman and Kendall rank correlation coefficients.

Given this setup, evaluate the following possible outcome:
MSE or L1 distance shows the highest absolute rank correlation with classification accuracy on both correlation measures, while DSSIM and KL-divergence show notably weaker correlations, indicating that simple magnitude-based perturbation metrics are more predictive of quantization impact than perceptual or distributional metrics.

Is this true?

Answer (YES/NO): NO